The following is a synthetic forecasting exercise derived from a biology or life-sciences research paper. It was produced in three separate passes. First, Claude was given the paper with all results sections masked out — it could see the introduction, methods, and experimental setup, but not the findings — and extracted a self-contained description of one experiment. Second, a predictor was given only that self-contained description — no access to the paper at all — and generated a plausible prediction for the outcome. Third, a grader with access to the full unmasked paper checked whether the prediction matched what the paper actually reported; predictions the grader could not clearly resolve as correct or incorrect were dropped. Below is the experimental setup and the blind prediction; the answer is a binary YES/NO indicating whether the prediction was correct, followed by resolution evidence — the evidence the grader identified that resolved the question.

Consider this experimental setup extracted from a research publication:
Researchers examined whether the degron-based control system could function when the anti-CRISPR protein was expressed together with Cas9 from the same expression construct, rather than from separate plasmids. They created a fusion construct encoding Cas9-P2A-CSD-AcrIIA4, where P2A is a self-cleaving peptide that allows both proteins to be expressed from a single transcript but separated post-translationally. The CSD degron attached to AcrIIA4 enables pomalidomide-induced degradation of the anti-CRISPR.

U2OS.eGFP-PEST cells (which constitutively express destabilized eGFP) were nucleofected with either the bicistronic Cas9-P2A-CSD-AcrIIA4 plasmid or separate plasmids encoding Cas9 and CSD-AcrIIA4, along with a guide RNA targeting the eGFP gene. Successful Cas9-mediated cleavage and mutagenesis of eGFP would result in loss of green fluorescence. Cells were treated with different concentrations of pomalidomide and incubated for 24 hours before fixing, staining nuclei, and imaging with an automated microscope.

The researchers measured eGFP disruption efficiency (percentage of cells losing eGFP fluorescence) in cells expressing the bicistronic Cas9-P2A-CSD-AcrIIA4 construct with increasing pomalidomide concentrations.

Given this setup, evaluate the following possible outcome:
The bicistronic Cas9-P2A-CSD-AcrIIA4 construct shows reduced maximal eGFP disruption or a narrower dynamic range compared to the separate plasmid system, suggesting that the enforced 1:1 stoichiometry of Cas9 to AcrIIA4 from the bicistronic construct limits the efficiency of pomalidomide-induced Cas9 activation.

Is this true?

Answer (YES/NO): NO